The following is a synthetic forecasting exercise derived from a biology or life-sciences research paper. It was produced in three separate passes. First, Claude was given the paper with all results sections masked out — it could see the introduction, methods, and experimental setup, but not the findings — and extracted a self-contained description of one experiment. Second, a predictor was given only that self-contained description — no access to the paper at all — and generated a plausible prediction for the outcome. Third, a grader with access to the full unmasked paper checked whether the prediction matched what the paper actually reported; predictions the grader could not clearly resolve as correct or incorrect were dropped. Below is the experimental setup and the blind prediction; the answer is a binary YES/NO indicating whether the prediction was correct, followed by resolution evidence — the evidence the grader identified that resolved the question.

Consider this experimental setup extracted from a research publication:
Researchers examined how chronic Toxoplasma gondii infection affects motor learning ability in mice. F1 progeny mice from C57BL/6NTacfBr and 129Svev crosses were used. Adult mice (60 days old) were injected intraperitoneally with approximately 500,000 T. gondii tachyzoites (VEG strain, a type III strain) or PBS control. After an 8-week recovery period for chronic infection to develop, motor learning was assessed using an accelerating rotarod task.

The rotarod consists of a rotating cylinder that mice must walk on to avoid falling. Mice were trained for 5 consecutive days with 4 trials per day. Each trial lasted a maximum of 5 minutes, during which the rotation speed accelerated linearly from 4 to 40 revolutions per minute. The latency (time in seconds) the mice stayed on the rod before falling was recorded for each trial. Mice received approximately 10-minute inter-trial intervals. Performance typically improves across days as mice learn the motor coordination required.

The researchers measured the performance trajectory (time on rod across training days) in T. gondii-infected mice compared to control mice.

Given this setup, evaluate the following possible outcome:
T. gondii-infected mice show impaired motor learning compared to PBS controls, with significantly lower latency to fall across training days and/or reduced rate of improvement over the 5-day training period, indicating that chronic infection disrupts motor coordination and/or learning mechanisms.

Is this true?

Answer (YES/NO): YES